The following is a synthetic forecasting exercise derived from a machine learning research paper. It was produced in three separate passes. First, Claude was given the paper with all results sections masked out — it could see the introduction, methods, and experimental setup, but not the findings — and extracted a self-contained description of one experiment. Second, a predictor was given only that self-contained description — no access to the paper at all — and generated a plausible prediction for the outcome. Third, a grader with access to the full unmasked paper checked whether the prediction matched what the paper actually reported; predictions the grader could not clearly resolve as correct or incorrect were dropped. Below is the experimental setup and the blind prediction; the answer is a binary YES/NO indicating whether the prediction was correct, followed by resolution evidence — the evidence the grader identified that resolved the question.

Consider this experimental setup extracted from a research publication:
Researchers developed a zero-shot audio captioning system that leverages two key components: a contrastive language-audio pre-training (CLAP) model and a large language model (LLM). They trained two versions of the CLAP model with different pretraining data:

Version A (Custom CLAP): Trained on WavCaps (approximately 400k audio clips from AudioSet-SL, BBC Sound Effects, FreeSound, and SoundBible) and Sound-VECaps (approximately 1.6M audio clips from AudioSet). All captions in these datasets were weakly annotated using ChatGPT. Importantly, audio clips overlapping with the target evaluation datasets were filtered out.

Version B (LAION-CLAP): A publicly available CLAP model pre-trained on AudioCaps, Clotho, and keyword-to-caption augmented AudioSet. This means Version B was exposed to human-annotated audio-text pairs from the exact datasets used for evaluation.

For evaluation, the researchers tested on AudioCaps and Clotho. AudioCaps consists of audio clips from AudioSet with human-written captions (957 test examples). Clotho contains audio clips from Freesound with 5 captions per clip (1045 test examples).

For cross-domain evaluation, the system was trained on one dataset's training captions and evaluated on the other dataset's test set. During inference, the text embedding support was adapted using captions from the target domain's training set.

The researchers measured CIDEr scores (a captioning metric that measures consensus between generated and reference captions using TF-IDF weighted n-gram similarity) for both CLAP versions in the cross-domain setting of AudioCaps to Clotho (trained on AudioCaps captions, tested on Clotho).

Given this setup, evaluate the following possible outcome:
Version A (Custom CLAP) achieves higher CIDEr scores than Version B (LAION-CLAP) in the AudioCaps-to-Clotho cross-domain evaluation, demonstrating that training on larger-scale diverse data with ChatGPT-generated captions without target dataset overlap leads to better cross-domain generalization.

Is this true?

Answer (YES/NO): YES